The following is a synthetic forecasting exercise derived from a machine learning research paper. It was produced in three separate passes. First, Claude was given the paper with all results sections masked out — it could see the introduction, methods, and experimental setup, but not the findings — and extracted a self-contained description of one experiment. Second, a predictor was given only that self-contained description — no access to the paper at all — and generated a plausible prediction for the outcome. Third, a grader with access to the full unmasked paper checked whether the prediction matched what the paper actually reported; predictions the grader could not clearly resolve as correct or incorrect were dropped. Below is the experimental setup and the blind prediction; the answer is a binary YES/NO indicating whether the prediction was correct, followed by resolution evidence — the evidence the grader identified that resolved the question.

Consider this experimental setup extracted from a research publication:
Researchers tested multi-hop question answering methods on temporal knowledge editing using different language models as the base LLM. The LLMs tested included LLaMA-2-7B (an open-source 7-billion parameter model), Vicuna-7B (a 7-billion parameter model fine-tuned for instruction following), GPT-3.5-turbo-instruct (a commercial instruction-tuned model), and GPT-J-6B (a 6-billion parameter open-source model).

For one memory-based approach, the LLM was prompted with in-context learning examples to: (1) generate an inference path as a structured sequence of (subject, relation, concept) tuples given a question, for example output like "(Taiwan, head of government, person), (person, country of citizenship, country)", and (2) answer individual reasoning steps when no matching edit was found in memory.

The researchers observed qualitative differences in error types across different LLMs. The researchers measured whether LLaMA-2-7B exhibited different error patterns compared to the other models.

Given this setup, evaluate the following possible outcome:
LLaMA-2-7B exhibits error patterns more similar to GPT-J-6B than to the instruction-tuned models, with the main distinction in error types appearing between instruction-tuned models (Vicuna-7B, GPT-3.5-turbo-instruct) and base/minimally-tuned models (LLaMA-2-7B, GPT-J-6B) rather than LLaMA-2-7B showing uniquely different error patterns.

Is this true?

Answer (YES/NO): NO